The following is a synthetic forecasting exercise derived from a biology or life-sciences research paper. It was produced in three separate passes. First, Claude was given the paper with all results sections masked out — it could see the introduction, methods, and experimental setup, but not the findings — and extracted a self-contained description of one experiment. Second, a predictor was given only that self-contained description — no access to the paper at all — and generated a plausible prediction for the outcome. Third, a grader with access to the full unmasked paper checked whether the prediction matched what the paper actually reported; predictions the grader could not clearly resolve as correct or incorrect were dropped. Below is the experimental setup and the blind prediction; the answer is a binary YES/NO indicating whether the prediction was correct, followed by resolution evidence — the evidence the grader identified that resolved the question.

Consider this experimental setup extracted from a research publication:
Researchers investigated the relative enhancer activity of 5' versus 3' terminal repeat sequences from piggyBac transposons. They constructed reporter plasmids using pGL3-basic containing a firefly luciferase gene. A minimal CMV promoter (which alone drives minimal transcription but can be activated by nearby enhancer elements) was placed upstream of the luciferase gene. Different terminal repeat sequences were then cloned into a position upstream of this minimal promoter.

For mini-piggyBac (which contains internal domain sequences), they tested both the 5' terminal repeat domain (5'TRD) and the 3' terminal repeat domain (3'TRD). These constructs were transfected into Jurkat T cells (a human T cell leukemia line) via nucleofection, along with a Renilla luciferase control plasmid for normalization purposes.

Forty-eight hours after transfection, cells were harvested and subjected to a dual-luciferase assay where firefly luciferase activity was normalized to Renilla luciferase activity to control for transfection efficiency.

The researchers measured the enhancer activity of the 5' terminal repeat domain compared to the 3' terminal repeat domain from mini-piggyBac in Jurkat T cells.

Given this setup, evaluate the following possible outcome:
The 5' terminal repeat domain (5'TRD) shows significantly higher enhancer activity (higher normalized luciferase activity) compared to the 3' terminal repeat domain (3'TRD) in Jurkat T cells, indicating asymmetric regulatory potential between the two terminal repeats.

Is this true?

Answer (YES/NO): NO